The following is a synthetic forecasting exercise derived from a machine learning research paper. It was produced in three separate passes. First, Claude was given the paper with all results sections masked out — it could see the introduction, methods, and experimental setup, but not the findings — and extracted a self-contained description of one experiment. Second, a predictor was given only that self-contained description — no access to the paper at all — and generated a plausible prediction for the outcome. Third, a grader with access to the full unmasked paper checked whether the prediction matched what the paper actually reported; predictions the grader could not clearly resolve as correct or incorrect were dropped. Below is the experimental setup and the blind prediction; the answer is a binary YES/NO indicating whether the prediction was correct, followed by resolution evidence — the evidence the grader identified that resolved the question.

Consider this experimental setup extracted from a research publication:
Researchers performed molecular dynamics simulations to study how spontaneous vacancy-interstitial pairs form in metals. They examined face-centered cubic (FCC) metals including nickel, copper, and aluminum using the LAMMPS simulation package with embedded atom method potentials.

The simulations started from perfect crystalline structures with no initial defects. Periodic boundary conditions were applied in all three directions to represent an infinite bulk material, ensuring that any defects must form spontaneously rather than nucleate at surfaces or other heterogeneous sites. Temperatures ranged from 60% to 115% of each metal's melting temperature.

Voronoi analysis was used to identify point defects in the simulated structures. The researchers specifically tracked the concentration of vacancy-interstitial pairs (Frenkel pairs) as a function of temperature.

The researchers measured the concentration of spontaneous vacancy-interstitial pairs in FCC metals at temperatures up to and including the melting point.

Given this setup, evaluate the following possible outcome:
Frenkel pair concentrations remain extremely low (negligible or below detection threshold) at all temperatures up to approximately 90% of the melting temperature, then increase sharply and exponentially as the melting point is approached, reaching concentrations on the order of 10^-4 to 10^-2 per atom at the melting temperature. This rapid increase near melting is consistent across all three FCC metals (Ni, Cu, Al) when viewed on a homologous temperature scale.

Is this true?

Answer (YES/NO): NO